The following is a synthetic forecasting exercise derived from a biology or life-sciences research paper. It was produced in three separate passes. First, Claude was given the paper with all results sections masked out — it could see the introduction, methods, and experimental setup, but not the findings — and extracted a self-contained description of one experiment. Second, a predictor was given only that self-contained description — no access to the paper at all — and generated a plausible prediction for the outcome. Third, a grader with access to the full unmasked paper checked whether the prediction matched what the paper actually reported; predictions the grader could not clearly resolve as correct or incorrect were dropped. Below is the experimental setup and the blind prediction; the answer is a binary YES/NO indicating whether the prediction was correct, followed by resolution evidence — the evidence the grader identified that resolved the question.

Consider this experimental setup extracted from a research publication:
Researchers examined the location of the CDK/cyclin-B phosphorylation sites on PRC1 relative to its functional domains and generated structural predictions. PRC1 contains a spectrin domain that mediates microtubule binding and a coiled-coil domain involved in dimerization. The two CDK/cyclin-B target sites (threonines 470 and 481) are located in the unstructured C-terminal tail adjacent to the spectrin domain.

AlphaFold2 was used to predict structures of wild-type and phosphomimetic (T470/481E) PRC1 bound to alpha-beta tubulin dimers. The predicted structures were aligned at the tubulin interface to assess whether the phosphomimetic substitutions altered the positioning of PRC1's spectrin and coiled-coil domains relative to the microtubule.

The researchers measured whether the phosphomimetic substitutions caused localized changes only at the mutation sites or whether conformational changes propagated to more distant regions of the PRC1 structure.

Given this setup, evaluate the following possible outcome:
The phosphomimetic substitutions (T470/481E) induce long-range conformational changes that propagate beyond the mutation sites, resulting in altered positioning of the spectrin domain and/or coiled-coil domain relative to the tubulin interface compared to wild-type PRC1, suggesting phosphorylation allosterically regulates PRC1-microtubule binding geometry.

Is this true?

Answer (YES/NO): NO